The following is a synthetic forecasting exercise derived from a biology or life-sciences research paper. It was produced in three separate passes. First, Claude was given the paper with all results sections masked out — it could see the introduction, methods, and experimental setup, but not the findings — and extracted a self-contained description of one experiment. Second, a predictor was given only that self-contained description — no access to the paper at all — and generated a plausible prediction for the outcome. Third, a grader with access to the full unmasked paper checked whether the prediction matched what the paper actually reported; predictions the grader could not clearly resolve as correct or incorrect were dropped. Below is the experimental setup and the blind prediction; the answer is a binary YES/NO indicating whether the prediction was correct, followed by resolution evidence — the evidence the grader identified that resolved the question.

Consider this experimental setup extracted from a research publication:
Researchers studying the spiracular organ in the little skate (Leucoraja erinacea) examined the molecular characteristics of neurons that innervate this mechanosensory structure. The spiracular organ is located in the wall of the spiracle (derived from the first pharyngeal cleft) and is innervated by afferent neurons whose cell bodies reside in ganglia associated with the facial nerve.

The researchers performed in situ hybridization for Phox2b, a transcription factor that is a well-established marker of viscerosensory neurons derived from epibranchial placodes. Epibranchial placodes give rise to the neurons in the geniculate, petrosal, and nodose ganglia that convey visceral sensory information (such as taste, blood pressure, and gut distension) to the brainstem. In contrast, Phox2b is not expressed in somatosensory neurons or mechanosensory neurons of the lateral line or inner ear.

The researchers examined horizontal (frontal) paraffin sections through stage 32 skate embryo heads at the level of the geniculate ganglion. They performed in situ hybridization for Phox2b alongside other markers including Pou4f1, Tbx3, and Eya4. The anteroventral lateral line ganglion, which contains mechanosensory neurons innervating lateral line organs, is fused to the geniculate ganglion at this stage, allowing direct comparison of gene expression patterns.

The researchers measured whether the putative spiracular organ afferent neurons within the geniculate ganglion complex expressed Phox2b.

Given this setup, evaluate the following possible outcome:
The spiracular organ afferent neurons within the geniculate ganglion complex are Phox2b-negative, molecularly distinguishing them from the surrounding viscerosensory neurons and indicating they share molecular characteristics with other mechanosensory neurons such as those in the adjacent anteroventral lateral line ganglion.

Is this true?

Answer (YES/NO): YES